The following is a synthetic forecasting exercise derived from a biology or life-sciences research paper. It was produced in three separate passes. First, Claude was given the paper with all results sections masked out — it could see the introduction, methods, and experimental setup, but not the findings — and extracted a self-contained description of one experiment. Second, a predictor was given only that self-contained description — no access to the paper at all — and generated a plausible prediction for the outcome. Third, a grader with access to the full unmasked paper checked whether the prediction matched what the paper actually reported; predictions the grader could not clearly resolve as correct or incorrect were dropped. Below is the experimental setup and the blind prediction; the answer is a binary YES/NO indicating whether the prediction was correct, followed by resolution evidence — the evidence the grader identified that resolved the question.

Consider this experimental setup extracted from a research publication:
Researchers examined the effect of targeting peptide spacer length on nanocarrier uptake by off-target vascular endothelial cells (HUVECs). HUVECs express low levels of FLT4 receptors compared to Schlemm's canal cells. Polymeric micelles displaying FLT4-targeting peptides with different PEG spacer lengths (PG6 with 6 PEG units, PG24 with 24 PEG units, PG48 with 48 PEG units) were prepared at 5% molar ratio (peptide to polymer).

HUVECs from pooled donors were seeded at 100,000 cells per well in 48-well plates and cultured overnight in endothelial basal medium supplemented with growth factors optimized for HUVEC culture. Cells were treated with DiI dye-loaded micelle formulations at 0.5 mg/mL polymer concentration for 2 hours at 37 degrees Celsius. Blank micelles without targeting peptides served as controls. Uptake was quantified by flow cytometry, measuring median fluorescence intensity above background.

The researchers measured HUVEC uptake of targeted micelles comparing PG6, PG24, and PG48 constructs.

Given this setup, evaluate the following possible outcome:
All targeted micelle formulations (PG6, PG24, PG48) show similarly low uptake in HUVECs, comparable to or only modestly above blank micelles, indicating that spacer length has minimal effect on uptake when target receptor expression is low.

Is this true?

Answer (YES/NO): NO